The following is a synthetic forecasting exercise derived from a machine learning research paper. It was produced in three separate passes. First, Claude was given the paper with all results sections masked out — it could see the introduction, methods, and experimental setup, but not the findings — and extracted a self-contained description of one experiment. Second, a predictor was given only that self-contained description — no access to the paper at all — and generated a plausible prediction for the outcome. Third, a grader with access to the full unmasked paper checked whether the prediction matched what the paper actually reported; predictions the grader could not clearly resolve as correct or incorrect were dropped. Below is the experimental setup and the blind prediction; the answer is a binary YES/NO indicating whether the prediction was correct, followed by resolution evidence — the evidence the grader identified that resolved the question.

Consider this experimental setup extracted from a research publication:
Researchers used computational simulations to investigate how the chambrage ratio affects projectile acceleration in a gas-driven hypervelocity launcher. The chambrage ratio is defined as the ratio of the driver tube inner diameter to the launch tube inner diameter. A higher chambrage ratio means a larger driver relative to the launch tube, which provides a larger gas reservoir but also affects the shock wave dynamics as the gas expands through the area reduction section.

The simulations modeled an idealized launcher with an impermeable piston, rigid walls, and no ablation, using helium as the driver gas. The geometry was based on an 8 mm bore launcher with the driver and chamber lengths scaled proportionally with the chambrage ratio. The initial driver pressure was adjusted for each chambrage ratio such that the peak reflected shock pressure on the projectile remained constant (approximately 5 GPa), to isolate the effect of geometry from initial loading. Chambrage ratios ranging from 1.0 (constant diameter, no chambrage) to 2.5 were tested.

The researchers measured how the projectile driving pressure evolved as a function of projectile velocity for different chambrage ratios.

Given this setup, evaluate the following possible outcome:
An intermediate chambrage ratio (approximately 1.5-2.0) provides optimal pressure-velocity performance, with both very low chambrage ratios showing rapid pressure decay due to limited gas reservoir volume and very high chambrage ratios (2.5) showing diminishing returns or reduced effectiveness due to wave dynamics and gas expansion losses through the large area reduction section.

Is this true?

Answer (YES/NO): NO